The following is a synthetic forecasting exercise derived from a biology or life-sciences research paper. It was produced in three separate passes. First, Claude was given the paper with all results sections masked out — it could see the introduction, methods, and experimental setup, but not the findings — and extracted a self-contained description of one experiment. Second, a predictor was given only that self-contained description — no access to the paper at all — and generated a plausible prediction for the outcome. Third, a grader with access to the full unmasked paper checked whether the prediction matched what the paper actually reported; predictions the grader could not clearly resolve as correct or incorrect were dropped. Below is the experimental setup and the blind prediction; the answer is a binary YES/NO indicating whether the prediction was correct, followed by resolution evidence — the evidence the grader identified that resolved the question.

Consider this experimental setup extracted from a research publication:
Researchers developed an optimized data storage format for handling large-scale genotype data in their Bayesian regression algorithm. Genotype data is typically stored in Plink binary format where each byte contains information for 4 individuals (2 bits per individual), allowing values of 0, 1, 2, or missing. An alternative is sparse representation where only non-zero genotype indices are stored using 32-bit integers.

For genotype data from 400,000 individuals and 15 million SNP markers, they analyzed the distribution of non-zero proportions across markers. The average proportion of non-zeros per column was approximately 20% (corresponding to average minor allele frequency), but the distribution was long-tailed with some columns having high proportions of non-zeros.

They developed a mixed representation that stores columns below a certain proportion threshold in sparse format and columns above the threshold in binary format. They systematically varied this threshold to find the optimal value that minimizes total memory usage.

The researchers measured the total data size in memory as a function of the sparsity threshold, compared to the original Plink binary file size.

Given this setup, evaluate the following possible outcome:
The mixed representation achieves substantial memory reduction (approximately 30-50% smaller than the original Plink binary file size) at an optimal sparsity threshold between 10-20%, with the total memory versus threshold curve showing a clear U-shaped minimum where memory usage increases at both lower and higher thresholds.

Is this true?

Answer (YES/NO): NO